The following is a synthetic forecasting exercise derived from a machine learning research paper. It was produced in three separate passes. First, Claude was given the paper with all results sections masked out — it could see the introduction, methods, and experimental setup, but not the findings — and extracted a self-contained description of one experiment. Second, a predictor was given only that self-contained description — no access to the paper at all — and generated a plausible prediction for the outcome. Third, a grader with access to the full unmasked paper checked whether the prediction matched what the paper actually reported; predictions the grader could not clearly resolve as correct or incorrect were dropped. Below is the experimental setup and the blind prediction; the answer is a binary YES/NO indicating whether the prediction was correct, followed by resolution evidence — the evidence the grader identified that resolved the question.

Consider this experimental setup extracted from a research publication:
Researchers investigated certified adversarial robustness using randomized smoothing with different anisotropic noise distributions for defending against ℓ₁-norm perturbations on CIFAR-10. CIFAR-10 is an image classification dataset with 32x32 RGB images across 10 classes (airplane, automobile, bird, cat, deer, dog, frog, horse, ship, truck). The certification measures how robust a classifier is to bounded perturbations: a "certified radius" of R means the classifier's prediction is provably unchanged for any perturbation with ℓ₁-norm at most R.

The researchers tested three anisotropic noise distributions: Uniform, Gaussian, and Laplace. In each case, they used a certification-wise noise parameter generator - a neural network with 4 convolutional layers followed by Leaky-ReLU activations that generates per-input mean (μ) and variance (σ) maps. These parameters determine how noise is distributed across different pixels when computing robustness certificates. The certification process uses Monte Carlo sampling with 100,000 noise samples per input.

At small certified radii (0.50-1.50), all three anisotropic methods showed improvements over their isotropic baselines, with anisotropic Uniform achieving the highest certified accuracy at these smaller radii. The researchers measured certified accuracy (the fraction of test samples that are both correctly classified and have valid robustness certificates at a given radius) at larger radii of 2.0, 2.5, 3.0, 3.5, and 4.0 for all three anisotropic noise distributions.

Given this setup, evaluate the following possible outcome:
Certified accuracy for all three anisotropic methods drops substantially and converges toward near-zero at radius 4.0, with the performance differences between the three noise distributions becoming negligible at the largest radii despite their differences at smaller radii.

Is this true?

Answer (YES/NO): NO